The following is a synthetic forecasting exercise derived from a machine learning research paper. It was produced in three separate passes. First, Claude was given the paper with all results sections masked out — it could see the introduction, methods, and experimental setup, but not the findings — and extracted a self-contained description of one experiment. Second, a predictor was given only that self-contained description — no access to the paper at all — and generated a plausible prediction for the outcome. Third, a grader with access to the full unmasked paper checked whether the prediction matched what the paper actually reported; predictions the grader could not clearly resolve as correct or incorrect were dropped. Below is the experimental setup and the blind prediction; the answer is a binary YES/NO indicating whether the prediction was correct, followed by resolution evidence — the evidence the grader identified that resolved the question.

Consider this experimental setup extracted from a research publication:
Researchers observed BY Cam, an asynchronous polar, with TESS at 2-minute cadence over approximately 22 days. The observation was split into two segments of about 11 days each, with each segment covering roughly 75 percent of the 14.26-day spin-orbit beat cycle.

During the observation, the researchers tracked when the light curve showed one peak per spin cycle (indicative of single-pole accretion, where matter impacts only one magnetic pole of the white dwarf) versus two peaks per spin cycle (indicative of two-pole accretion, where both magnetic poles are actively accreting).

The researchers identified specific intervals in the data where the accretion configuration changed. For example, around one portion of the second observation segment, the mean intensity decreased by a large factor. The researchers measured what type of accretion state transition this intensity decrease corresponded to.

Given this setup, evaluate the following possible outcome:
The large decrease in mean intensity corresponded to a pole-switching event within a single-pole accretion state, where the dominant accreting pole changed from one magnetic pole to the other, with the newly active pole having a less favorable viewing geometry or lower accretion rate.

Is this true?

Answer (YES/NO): NO